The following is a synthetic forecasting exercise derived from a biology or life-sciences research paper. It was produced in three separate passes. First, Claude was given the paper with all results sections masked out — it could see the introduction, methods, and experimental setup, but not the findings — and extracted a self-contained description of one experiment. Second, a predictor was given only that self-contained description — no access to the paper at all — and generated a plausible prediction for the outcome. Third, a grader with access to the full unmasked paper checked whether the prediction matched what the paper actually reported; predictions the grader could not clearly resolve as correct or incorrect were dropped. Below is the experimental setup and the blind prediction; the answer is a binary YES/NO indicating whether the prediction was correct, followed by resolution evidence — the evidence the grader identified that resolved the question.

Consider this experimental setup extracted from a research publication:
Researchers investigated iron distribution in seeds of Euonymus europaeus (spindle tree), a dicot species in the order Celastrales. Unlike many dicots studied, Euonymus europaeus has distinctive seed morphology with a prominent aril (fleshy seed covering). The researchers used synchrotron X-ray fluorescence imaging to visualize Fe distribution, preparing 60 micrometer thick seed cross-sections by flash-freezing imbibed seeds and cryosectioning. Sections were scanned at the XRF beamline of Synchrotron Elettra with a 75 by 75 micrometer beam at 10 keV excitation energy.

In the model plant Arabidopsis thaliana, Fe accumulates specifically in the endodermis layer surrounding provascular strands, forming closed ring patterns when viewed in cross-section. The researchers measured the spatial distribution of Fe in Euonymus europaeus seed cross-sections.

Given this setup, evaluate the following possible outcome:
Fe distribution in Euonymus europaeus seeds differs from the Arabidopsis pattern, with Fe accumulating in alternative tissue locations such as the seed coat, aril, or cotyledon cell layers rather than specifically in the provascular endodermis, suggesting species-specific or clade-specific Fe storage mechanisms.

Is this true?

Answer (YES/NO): NO